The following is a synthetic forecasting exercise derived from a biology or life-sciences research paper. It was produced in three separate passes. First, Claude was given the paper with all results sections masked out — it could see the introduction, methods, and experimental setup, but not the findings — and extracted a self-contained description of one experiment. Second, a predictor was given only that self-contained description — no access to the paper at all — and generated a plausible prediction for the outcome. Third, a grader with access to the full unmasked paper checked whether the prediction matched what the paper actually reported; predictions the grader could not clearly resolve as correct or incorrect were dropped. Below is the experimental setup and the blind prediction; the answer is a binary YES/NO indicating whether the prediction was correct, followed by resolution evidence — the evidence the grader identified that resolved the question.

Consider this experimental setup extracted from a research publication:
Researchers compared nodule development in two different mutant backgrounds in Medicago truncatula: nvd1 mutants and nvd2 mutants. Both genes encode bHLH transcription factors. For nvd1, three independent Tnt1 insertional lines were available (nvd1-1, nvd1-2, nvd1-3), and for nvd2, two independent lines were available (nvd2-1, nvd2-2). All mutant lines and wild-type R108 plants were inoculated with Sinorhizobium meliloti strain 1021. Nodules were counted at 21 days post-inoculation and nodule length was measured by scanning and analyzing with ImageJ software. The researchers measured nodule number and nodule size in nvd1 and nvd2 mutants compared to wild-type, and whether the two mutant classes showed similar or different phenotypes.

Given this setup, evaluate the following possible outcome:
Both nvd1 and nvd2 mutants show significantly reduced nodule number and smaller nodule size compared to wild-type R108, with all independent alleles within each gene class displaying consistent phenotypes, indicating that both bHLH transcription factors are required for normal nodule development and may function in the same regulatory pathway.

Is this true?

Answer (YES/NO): NO